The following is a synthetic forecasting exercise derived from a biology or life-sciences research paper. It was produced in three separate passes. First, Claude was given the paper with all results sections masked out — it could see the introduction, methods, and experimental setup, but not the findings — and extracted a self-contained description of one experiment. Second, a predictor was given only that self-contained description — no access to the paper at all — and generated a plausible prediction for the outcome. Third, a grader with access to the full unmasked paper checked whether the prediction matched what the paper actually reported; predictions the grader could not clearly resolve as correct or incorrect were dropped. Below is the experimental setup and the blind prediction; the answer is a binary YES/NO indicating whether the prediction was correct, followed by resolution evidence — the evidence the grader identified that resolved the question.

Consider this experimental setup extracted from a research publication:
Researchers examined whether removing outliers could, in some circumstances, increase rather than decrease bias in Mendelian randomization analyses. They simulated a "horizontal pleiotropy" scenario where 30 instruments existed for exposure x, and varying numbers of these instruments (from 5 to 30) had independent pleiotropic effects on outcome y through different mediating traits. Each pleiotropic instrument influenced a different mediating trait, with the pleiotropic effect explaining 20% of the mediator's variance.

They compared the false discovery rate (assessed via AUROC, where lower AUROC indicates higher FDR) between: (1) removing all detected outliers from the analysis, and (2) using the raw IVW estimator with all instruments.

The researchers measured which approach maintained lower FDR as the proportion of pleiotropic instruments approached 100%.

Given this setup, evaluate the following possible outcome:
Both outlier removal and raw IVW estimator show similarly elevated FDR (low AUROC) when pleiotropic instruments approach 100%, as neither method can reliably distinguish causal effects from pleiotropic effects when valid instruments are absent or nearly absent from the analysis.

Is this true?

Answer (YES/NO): NO